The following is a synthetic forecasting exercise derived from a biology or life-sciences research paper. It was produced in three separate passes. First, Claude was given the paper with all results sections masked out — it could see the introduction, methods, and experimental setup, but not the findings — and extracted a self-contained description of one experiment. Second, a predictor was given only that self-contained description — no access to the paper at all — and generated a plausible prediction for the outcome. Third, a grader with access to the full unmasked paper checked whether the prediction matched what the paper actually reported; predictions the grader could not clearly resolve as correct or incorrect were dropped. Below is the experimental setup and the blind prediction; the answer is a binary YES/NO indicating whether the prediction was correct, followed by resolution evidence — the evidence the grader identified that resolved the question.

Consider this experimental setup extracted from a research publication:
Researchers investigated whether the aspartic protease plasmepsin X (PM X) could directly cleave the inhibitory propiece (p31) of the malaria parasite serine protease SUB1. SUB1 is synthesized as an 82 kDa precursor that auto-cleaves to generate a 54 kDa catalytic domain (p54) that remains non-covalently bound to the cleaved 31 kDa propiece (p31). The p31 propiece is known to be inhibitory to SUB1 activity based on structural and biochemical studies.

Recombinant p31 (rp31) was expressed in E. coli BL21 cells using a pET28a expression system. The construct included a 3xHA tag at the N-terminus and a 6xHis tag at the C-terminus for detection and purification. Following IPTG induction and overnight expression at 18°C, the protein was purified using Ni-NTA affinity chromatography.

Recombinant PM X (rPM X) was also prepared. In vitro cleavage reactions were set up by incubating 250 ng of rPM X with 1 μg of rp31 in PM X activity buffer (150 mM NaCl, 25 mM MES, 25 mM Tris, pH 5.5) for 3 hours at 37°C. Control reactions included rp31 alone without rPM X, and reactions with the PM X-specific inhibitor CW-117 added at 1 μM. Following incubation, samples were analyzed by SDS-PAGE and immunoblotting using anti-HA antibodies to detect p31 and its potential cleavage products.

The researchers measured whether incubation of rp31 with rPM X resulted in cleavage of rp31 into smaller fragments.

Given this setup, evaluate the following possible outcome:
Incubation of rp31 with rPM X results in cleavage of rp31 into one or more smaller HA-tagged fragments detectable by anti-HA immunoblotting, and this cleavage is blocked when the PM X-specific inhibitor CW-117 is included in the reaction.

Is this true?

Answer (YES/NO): NO